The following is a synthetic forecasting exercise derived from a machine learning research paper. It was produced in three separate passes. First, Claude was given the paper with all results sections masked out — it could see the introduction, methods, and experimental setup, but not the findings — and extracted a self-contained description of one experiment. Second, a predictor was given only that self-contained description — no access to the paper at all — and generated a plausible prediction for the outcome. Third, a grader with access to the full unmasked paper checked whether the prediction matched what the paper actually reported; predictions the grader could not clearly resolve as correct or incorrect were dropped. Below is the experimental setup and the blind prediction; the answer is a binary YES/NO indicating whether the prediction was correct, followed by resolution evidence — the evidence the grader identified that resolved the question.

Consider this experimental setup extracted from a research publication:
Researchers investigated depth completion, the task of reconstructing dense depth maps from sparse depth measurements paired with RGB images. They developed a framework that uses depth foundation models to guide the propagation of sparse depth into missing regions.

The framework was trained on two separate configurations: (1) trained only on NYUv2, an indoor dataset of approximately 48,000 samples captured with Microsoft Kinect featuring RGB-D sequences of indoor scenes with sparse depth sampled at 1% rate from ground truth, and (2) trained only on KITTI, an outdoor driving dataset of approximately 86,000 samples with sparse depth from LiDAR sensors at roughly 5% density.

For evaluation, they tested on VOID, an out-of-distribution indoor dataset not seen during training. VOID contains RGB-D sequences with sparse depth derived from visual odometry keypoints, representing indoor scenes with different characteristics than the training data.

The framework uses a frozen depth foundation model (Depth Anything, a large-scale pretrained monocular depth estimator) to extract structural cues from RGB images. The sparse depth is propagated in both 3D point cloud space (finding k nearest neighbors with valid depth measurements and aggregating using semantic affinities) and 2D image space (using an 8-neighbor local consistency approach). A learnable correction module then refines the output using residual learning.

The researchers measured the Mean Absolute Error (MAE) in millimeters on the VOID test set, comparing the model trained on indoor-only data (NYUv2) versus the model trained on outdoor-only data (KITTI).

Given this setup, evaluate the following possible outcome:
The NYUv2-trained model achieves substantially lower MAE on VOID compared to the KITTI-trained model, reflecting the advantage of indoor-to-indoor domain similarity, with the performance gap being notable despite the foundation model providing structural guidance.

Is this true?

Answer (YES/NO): YES